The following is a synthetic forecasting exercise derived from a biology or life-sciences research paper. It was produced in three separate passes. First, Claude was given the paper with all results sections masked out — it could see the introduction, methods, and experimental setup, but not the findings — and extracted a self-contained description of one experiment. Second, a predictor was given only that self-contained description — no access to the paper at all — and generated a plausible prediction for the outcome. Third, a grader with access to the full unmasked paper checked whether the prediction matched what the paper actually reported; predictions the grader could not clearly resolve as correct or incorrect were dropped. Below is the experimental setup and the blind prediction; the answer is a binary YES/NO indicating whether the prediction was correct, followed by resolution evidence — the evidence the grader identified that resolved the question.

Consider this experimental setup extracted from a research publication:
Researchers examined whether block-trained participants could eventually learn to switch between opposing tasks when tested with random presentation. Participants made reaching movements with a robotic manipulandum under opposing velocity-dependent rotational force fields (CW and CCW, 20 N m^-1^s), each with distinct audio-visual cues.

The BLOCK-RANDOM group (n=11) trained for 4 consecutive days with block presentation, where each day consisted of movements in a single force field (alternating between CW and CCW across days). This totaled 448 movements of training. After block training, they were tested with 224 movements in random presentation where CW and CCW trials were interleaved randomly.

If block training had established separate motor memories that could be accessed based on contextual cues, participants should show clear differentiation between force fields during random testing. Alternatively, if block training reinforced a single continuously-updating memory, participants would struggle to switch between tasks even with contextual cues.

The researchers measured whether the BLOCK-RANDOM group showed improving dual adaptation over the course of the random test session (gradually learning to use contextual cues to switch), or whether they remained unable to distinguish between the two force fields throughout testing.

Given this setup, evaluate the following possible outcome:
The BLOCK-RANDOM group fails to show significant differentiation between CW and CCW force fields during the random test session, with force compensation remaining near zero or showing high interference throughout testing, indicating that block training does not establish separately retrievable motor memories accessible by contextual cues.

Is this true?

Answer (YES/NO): YES